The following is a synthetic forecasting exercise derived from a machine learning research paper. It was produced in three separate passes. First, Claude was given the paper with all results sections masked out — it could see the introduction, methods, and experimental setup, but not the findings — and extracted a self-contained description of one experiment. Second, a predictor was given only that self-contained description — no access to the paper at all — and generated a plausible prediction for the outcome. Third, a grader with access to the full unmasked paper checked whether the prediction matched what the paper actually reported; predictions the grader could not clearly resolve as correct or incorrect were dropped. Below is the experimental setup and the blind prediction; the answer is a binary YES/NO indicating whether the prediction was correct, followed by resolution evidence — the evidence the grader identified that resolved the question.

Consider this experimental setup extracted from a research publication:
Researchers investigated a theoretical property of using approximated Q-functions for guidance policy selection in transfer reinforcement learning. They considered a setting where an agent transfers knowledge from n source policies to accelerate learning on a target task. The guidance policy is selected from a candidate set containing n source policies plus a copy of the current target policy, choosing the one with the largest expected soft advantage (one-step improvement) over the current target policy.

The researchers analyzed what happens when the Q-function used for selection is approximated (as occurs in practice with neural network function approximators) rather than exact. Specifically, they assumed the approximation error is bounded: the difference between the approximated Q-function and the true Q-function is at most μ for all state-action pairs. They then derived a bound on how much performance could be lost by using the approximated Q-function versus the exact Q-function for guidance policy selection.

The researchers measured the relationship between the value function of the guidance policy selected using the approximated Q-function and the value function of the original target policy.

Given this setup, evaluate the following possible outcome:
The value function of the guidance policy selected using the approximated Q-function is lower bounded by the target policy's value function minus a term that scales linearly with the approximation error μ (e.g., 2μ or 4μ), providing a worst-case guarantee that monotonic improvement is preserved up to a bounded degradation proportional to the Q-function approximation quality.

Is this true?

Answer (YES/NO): YES